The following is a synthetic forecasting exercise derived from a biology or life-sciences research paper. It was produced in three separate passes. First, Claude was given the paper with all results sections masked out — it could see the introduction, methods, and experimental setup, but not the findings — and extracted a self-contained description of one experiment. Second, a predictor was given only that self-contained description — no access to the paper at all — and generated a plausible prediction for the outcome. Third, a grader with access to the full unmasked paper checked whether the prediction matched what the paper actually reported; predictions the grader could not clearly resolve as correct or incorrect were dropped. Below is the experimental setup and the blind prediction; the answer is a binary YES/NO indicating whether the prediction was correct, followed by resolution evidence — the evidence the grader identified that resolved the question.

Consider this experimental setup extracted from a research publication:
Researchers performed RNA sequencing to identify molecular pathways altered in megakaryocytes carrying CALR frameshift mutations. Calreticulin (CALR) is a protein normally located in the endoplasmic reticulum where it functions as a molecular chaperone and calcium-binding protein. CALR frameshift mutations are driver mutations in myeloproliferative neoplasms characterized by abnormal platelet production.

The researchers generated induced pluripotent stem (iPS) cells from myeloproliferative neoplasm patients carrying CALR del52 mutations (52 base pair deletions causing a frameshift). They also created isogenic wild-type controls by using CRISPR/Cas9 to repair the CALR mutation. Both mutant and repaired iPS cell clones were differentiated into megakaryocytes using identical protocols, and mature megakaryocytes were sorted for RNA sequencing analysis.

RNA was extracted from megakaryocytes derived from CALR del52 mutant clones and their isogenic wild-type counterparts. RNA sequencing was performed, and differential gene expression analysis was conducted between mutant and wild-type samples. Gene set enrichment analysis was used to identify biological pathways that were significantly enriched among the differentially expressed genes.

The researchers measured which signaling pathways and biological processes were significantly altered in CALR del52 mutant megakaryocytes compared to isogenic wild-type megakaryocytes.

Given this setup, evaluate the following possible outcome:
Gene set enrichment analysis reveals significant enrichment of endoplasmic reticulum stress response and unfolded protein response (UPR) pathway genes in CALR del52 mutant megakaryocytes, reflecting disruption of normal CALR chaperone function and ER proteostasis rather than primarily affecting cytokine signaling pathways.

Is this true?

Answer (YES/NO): NO